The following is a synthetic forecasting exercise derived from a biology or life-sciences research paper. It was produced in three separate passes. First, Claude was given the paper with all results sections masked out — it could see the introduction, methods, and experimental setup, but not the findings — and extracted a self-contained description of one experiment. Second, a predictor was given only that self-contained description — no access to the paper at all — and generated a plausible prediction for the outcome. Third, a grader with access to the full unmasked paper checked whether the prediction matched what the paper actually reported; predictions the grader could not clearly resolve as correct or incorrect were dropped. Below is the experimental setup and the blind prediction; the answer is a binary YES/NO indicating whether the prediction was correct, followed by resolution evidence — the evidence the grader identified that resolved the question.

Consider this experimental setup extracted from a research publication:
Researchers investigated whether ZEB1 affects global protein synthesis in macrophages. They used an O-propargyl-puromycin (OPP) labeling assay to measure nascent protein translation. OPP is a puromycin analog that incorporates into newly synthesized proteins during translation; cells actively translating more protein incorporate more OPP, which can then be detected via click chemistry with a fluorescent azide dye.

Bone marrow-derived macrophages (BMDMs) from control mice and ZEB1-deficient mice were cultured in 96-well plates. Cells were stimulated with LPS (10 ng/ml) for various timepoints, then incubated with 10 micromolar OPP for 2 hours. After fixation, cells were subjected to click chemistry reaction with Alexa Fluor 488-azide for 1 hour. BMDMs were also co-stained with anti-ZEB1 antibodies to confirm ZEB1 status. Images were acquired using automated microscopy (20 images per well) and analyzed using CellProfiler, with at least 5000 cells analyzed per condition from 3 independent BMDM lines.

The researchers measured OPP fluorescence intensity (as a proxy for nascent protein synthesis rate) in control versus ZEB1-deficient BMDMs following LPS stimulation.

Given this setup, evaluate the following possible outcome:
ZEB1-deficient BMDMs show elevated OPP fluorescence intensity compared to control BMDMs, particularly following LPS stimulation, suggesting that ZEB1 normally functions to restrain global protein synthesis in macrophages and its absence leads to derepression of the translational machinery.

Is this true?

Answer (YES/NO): NO